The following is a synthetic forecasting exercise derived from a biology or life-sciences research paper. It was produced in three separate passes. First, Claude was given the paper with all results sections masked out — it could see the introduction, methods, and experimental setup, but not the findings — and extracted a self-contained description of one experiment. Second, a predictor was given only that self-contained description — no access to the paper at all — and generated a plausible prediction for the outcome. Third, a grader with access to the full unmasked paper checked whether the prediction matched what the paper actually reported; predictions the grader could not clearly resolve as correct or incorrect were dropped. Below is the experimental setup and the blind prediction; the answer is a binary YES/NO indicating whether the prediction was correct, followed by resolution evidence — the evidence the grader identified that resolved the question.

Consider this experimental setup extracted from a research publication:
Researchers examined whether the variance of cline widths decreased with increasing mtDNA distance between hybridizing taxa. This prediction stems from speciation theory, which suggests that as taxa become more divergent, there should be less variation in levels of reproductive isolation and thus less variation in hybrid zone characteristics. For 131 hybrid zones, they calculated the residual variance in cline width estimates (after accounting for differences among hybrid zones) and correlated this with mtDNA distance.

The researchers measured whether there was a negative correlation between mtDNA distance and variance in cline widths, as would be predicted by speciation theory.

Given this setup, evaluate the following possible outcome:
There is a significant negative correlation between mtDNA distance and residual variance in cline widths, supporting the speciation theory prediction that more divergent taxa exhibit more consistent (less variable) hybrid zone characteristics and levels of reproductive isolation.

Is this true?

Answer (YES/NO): NO